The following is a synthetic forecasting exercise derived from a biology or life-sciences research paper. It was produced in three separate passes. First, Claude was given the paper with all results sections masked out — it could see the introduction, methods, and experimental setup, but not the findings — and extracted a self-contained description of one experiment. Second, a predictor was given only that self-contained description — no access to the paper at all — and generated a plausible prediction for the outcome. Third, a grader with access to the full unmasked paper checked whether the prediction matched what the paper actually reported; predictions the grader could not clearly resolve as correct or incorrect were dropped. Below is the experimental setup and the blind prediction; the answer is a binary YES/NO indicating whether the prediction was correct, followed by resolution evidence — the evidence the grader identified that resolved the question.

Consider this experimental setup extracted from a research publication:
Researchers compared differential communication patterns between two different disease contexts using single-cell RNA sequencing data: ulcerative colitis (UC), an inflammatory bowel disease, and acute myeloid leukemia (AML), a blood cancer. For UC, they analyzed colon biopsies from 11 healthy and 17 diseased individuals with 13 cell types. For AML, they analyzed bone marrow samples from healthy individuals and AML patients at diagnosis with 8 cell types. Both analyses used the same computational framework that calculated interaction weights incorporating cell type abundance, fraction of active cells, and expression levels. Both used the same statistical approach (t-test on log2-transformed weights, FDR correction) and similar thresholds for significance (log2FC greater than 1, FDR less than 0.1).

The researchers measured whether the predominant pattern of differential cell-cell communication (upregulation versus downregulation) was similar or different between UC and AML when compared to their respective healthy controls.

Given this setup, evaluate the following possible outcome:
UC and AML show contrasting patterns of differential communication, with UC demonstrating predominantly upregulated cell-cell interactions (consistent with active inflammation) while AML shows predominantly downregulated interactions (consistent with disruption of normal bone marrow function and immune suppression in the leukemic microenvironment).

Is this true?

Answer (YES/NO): YES